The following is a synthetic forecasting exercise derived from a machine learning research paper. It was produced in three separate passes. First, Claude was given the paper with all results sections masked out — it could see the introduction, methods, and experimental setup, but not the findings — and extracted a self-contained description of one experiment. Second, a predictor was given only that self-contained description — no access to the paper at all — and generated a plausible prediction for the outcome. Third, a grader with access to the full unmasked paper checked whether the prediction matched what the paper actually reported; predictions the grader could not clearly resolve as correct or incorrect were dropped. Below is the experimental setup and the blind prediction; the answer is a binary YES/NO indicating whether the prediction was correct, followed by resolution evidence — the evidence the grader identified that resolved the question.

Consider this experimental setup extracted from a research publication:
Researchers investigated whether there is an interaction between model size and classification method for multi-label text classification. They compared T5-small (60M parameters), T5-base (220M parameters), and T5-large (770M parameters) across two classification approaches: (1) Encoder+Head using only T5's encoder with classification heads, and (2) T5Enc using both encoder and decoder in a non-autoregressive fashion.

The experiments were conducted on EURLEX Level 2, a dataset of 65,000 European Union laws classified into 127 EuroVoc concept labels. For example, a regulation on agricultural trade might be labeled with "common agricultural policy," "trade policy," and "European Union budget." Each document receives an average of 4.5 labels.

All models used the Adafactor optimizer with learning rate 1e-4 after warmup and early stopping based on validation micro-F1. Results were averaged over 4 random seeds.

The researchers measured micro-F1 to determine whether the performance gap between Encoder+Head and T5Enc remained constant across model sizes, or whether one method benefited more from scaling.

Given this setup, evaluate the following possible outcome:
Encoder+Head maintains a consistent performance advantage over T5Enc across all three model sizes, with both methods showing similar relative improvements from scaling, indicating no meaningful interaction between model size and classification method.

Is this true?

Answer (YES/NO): NO